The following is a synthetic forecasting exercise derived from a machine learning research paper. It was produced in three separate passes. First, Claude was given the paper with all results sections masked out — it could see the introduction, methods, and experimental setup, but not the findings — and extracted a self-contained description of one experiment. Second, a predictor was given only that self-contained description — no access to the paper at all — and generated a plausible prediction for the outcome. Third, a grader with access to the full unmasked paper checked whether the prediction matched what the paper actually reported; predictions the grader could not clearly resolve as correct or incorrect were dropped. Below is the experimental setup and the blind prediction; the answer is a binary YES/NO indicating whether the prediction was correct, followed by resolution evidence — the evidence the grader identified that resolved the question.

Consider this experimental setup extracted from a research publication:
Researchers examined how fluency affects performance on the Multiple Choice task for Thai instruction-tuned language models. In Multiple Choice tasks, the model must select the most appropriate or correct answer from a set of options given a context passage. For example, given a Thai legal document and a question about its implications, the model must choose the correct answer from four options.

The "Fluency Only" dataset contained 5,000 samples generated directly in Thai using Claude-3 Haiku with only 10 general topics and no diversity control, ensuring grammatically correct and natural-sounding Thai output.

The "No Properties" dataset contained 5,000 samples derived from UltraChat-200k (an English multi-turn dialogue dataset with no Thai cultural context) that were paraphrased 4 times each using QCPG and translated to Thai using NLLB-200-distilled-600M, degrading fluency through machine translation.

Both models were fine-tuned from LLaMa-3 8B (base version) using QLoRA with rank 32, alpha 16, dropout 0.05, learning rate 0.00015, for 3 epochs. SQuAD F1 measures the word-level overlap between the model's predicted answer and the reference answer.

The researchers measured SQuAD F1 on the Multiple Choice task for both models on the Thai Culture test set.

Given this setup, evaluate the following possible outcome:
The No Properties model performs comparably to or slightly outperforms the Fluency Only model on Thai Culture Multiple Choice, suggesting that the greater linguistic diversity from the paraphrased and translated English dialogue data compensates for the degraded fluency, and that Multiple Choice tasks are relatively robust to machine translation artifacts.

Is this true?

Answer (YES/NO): NO